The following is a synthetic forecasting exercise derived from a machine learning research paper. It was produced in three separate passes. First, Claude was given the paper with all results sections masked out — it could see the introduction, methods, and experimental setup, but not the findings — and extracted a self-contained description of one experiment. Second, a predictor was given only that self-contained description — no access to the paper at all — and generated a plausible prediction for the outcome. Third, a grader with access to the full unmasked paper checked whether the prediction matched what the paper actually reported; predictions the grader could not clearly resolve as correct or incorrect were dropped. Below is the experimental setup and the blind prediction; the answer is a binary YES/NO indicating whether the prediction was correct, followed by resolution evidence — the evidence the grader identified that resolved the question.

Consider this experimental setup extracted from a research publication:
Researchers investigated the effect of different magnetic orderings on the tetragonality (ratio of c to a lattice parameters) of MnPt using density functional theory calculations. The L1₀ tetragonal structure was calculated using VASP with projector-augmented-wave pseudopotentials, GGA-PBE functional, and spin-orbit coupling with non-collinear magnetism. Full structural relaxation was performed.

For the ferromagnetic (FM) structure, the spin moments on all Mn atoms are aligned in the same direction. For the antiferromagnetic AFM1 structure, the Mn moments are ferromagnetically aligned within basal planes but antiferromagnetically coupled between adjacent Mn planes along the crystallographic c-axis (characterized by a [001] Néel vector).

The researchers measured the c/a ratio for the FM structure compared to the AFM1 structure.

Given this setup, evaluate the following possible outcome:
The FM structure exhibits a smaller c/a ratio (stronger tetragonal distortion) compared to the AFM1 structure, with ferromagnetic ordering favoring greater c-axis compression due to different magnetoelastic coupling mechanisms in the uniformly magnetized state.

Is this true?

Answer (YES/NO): YES